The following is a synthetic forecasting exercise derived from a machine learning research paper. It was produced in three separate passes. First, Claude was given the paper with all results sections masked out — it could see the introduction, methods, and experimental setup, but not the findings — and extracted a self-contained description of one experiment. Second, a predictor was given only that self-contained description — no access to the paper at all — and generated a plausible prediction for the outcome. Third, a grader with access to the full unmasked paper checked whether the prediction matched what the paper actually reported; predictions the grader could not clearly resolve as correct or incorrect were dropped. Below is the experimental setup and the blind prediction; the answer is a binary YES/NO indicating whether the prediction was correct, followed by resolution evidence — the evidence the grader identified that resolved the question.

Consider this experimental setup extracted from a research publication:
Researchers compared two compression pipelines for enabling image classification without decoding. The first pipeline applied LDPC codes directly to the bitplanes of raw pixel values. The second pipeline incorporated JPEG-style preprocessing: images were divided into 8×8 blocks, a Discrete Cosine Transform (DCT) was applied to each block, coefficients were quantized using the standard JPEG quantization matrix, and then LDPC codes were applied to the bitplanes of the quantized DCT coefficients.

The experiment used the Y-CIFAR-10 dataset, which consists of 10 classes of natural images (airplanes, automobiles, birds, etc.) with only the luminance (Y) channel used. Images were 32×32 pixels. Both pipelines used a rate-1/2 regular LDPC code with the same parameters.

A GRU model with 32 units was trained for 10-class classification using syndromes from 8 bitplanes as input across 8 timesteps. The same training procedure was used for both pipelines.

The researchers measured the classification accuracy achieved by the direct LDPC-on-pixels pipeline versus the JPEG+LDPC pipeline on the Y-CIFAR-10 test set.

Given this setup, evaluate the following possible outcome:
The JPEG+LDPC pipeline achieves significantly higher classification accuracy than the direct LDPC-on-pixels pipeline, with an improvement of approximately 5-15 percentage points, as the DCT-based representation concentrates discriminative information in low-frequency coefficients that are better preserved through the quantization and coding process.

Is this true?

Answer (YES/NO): NO